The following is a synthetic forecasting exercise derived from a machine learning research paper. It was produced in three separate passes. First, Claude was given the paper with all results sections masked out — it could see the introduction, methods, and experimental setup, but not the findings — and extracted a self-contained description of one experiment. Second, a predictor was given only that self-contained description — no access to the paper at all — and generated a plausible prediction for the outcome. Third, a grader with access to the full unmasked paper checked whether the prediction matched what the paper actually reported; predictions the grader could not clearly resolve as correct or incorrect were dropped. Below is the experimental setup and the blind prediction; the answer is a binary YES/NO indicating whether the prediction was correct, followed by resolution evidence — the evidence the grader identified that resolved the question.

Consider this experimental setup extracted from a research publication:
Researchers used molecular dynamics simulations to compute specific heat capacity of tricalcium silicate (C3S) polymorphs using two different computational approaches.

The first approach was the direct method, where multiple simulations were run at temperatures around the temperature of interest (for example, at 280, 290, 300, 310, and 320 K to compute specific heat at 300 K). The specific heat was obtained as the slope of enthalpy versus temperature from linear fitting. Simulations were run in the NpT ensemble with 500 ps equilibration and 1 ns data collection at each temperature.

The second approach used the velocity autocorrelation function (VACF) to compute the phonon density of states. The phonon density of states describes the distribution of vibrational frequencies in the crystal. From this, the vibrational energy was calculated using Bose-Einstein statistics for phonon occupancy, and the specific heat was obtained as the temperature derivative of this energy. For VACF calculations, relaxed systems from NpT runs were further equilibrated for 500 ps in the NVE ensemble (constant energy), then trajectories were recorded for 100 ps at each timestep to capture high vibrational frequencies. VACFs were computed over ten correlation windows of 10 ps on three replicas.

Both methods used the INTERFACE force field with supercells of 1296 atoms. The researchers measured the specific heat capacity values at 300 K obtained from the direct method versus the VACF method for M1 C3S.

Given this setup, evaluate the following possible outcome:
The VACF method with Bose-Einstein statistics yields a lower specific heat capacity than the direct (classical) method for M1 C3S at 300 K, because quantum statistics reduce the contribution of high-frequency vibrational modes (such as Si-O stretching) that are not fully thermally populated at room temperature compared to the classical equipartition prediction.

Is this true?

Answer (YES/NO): YES